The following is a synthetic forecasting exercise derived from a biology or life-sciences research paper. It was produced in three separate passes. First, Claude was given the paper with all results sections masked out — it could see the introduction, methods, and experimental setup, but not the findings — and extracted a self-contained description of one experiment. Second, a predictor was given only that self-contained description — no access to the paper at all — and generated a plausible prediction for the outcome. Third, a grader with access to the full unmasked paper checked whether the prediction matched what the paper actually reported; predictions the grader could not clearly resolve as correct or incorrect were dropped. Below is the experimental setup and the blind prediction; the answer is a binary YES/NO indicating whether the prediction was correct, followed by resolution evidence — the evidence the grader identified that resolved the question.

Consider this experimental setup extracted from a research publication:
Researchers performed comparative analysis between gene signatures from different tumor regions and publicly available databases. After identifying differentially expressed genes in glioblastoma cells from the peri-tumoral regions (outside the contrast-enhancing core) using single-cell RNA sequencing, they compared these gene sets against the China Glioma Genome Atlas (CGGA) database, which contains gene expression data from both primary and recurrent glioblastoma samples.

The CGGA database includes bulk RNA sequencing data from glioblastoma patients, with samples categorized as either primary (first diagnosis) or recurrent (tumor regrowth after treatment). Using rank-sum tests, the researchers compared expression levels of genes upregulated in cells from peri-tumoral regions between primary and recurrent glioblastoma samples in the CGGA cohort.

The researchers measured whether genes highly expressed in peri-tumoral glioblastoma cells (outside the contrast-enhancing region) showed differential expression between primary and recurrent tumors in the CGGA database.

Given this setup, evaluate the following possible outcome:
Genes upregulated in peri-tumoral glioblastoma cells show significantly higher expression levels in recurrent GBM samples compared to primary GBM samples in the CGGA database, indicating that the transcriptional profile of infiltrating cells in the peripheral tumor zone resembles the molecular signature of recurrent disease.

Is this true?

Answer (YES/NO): YES